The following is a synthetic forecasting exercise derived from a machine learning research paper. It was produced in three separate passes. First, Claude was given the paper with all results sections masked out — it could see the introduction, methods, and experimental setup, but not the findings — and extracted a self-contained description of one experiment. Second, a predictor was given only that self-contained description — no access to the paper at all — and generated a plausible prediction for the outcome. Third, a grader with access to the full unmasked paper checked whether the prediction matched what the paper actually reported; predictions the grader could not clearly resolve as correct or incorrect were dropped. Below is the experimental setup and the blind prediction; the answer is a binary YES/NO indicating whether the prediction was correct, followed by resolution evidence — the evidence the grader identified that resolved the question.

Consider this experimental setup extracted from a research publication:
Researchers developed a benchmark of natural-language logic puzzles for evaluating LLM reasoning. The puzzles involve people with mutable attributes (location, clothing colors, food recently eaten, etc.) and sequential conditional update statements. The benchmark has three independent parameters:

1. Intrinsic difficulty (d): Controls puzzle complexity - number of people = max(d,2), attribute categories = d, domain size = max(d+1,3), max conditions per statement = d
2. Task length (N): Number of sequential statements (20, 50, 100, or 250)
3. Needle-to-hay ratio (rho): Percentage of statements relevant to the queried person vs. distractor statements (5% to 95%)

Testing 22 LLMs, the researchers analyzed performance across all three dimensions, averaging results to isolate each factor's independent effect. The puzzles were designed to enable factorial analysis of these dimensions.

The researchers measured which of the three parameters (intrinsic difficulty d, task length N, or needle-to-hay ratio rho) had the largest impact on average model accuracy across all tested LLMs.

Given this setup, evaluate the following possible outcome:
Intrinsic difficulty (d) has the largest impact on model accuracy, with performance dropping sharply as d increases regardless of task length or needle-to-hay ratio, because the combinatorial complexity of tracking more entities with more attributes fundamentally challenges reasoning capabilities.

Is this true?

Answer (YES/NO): NO